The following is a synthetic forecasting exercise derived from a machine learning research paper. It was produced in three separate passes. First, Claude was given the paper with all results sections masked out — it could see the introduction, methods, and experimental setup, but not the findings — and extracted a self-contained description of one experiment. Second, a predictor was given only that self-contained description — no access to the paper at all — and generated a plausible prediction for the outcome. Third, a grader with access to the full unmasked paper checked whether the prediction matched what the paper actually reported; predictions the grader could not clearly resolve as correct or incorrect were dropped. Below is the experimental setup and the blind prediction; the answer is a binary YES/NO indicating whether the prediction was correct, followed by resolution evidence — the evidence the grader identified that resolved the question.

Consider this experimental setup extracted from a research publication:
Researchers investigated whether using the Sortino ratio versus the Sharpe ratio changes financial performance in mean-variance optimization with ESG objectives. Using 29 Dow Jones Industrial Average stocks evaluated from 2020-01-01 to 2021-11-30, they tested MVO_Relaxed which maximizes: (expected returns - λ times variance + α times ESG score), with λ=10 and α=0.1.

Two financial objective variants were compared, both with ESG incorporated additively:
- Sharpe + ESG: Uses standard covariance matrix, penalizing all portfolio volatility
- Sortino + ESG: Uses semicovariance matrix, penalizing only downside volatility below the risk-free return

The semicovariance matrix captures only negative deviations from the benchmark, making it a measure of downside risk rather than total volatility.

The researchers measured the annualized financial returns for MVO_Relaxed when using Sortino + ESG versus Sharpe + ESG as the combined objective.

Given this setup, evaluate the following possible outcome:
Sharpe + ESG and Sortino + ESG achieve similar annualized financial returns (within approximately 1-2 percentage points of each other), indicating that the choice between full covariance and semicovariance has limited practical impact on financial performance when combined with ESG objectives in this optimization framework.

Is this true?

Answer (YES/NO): NO